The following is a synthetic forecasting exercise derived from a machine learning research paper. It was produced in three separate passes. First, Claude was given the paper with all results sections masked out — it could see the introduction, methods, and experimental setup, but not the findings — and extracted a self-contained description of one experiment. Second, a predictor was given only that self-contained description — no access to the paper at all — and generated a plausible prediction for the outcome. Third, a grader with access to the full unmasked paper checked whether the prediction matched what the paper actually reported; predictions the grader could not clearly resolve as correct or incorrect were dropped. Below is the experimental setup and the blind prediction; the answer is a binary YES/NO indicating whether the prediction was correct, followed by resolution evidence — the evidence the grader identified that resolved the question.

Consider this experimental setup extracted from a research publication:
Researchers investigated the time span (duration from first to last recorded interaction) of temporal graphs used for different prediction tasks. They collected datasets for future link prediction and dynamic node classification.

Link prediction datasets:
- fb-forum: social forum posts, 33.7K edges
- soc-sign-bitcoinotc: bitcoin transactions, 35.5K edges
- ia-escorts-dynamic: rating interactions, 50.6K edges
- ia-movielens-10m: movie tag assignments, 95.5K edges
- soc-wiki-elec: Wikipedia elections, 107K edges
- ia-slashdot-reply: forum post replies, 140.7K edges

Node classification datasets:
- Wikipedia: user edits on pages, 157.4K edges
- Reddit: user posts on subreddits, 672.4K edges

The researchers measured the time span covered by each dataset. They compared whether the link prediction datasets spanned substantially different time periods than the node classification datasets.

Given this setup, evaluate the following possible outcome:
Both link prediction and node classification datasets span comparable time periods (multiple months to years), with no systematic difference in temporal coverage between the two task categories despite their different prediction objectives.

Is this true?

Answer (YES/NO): NO